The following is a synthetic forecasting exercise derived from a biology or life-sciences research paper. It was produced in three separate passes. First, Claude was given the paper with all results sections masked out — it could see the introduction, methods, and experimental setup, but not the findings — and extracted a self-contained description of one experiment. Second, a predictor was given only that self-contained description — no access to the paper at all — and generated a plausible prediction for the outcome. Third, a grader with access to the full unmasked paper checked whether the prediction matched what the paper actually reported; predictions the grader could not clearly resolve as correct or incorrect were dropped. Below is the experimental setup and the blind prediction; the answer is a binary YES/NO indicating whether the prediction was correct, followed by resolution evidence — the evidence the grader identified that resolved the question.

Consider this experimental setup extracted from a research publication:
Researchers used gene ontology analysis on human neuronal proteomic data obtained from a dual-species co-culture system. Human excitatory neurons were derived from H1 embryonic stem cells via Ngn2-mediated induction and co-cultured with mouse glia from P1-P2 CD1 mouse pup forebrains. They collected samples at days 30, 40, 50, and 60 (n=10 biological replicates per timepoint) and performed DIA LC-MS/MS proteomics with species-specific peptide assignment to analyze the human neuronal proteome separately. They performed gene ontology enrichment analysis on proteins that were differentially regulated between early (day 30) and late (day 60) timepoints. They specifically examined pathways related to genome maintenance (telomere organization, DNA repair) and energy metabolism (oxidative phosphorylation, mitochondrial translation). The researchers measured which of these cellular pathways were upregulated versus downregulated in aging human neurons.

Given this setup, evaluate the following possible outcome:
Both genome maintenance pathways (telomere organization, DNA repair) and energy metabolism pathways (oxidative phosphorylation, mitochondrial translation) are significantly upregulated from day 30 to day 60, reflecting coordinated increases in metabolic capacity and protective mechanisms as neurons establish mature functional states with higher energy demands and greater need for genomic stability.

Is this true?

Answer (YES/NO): NO